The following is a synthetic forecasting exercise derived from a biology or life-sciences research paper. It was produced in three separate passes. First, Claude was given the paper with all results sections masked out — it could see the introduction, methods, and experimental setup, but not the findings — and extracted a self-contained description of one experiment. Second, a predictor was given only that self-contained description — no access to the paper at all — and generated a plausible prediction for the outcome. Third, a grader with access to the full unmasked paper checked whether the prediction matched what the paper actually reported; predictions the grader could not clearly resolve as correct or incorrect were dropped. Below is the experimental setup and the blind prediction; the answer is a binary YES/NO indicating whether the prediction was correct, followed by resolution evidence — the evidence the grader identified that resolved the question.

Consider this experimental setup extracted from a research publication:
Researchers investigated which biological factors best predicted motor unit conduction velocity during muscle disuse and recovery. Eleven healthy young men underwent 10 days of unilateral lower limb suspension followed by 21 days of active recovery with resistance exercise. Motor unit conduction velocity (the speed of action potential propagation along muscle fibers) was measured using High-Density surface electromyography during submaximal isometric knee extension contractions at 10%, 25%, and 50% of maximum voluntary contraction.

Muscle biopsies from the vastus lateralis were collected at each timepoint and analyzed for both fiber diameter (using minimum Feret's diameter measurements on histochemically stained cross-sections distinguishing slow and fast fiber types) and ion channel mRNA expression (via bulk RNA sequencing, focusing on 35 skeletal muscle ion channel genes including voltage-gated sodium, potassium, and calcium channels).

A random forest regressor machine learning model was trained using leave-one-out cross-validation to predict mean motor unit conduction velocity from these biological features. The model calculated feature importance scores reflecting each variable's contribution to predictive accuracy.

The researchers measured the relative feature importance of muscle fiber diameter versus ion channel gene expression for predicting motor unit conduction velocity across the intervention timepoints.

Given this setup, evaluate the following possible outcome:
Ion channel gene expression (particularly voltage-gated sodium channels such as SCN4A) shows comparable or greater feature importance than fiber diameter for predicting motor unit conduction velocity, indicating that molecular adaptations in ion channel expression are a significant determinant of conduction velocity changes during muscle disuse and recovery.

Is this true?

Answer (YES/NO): NO